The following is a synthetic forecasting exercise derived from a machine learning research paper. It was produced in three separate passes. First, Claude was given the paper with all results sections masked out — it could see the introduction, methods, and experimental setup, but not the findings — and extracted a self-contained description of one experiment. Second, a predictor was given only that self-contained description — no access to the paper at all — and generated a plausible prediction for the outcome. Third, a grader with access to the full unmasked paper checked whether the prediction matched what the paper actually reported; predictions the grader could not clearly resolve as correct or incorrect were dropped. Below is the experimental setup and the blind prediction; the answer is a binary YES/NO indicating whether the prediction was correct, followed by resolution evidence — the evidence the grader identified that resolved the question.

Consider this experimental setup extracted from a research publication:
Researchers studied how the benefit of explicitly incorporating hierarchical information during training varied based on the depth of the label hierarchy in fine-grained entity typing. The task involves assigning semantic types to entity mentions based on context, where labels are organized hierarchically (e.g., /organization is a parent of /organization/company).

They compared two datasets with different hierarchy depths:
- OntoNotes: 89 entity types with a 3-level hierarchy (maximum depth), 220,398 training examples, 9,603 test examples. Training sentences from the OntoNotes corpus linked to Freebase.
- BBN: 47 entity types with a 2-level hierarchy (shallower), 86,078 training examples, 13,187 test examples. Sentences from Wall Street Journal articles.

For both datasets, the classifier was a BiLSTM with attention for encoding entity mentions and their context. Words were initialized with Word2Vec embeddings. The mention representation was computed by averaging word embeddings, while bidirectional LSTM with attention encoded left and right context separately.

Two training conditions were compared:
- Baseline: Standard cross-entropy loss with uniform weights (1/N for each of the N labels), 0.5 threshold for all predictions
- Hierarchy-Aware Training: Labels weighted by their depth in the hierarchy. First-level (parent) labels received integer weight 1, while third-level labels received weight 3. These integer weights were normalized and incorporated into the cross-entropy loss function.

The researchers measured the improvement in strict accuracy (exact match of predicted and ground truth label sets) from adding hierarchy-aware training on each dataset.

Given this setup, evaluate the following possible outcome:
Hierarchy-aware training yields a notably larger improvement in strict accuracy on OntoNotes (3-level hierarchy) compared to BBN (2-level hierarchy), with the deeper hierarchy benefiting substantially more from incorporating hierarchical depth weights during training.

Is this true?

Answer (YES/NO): YES